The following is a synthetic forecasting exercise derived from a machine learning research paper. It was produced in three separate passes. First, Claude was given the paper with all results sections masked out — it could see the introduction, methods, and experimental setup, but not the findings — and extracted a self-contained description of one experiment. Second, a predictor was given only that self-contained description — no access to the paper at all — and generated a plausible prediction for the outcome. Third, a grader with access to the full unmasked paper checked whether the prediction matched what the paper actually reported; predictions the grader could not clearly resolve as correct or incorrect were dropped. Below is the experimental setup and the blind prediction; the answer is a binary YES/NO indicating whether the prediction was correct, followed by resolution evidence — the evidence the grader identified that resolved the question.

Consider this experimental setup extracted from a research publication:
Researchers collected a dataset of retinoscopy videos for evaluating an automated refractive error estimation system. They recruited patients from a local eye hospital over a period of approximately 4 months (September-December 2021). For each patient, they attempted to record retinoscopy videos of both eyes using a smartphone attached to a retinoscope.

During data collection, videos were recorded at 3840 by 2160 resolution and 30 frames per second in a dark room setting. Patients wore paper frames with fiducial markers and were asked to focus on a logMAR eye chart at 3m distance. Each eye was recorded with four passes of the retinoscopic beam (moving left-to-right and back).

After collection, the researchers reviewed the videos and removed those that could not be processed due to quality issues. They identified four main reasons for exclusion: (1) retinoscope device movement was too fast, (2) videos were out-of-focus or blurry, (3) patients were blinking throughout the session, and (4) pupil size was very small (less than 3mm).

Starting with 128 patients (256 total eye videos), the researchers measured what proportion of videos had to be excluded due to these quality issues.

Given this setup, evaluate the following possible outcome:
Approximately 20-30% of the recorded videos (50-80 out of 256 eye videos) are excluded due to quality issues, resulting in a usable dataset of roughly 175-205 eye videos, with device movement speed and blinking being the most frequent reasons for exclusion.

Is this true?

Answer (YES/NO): NO